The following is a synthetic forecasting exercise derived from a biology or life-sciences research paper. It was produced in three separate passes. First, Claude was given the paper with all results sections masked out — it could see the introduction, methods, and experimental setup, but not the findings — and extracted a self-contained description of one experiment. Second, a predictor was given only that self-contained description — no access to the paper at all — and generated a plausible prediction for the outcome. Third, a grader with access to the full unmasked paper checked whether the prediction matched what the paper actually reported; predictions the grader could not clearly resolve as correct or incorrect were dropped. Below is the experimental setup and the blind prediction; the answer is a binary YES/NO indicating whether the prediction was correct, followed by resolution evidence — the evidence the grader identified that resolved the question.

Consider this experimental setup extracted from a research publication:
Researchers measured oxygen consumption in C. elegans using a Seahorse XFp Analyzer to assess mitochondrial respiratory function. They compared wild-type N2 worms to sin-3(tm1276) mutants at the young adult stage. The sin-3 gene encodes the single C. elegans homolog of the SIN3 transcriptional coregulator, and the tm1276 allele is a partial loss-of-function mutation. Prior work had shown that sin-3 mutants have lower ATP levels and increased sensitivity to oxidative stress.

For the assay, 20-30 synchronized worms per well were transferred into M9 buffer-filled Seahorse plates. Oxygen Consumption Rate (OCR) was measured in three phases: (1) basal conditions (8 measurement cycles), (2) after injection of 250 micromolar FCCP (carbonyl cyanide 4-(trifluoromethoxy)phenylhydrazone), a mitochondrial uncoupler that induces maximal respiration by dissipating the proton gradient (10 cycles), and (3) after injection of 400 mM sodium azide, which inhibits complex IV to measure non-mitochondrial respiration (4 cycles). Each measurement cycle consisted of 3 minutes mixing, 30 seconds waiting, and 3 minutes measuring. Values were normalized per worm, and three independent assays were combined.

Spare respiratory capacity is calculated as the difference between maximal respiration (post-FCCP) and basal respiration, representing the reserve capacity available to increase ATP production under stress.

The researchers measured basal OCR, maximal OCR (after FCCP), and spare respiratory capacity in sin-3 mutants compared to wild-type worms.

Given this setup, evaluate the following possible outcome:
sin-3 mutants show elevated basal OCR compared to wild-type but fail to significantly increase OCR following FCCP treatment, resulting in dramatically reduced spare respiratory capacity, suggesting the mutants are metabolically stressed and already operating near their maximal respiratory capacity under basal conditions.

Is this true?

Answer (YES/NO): NO